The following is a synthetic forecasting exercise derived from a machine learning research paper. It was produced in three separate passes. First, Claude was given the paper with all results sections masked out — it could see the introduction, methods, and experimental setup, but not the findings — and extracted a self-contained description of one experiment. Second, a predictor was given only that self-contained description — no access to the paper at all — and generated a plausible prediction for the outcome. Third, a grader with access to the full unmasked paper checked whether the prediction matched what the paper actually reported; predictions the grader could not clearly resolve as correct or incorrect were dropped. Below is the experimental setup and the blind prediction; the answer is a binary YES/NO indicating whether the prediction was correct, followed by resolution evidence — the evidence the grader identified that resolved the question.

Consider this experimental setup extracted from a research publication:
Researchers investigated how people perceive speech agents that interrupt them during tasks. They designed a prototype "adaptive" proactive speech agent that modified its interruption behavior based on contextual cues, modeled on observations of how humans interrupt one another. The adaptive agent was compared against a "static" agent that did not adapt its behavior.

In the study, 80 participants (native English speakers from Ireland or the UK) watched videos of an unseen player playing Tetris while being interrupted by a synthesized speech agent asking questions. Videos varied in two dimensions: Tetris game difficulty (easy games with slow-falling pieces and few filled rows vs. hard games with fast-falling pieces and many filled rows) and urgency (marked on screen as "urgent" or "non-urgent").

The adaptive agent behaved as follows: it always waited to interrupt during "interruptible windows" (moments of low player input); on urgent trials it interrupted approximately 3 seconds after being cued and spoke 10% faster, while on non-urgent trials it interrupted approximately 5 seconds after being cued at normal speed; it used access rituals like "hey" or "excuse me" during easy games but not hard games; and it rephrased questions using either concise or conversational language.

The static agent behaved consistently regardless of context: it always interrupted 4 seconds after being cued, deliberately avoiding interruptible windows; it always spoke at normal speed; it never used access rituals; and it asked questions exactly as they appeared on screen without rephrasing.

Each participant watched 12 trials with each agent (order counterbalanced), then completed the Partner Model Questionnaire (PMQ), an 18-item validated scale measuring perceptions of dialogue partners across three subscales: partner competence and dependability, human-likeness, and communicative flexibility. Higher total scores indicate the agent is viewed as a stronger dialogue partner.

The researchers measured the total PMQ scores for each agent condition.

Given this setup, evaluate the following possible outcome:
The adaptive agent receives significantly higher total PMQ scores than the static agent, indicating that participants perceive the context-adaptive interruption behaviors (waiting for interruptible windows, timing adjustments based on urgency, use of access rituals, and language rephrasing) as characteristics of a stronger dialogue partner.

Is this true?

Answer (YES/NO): NO